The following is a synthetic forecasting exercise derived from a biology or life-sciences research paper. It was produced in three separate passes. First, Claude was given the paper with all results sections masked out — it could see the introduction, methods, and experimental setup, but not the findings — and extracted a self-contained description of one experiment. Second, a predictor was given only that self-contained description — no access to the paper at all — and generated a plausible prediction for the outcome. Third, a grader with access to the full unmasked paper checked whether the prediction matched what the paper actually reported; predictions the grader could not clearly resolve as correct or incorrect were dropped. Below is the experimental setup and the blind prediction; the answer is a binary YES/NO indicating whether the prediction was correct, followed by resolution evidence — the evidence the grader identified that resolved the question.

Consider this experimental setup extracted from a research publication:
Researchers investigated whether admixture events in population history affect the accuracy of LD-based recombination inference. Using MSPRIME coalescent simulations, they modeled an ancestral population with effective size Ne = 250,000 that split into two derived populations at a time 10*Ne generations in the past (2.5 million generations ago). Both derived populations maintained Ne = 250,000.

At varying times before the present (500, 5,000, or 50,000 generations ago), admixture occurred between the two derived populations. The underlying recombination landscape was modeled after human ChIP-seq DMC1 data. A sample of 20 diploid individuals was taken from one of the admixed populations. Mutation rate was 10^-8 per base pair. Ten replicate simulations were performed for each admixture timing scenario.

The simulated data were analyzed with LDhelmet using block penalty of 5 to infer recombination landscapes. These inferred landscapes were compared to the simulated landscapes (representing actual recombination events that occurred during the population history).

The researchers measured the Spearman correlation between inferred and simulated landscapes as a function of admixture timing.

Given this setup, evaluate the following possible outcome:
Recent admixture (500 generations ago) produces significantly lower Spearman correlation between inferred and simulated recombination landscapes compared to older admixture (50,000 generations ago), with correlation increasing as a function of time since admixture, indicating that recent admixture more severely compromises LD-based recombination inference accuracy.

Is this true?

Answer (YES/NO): YES